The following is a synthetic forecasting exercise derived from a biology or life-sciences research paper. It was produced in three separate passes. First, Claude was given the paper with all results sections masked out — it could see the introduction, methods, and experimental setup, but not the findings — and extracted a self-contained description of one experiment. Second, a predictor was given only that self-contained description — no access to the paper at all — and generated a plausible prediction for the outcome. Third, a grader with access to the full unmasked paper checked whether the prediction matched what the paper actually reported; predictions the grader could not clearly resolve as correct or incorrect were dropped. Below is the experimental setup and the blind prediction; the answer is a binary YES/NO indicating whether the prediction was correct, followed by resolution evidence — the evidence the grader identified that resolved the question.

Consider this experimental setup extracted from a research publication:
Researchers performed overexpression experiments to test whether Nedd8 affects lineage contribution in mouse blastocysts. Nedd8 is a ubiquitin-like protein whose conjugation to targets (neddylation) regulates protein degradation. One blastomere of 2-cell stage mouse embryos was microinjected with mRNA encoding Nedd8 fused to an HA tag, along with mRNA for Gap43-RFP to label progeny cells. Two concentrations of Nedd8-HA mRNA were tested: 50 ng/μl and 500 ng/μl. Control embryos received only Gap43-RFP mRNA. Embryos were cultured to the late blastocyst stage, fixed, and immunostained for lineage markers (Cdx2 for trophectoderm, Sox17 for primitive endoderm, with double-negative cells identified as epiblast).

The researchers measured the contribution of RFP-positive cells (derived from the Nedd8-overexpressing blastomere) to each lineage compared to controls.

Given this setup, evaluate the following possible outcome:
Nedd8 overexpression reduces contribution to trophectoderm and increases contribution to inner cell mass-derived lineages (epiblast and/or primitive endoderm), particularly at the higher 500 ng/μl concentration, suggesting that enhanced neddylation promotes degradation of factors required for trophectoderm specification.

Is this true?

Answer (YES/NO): NO